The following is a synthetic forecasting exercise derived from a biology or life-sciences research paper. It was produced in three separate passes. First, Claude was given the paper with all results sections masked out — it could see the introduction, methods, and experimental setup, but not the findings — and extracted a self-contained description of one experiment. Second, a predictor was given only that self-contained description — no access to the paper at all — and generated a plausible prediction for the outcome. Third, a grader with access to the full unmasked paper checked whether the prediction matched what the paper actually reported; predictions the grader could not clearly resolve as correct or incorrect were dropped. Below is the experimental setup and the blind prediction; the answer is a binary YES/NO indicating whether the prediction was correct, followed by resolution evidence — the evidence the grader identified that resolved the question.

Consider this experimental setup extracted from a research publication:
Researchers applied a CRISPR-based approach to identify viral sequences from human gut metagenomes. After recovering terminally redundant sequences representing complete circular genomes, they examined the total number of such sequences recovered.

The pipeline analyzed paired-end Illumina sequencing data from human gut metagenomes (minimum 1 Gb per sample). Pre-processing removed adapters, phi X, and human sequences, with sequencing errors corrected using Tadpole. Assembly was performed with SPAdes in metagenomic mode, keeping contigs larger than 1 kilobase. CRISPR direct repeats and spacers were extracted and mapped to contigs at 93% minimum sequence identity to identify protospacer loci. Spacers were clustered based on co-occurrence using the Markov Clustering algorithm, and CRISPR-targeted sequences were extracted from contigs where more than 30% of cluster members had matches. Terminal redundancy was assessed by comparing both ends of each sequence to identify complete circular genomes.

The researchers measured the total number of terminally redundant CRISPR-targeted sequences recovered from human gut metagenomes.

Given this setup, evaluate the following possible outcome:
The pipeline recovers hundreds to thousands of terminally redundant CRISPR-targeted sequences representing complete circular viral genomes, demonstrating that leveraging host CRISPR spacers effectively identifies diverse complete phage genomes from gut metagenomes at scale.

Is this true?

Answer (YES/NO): NO